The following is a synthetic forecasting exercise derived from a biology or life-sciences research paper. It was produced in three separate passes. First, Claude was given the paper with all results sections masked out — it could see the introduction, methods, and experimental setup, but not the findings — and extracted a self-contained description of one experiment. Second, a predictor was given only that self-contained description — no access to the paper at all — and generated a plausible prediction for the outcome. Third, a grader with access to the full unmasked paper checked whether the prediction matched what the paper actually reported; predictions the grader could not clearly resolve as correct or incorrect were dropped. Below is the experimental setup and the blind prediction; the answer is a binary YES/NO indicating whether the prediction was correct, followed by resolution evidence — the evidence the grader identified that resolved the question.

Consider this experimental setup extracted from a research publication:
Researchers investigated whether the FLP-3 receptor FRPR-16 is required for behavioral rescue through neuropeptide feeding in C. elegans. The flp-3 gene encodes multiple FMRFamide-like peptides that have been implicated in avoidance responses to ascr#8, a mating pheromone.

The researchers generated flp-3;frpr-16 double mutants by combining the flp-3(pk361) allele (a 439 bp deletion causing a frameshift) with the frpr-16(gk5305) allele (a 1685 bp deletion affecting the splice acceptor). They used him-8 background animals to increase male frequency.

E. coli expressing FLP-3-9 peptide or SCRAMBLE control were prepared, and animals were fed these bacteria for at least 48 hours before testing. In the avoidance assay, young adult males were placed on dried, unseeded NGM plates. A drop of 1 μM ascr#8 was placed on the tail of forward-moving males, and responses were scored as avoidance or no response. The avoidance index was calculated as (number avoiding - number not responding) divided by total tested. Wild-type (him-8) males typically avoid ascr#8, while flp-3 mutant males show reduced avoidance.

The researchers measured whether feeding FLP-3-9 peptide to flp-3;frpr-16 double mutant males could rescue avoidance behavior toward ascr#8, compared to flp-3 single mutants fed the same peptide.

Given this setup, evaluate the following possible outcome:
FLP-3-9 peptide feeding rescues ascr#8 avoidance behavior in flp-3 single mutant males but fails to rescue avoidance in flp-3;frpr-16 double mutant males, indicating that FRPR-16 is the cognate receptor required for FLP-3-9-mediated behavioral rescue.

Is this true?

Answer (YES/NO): YES